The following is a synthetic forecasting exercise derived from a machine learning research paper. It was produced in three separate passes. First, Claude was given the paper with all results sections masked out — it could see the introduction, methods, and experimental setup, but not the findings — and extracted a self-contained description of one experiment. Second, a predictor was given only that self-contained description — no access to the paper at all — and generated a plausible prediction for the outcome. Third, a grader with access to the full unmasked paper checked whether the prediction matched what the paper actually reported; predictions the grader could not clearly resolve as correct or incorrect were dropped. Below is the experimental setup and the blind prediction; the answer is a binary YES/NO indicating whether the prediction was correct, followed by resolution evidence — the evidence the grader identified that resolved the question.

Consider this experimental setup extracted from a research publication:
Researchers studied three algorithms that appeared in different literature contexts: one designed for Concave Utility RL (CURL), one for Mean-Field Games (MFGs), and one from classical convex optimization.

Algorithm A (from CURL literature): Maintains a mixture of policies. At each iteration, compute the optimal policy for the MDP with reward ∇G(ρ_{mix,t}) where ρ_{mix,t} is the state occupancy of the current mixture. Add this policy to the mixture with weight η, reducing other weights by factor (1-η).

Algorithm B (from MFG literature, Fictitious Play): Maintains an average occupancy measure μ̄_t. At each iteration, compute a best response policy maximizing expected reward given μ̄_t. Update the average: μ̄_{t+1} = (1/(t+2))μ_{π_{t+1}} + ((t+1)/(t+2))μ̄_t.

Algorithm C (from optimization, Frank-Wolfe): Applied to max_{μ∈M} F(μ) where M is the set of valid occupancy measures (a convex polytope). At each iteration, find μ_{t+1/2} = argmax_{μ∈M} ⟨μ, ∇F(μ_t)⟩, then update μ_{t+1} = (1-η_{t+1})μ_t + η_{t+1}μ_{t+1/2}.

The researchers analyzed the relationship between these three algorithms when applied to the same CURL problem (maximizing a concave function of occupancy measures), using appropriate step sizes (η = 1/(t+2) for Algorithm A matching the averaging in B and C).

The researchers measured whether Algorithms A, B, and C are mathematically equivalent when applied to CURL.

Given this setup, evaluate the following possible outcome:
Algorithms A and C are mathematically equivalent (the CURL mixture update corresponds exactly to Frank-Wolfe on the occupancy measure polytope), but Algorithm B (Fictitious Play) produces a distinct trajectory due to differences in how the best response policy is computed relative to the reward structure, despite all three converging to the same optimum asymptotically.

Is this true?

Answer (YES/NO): NO